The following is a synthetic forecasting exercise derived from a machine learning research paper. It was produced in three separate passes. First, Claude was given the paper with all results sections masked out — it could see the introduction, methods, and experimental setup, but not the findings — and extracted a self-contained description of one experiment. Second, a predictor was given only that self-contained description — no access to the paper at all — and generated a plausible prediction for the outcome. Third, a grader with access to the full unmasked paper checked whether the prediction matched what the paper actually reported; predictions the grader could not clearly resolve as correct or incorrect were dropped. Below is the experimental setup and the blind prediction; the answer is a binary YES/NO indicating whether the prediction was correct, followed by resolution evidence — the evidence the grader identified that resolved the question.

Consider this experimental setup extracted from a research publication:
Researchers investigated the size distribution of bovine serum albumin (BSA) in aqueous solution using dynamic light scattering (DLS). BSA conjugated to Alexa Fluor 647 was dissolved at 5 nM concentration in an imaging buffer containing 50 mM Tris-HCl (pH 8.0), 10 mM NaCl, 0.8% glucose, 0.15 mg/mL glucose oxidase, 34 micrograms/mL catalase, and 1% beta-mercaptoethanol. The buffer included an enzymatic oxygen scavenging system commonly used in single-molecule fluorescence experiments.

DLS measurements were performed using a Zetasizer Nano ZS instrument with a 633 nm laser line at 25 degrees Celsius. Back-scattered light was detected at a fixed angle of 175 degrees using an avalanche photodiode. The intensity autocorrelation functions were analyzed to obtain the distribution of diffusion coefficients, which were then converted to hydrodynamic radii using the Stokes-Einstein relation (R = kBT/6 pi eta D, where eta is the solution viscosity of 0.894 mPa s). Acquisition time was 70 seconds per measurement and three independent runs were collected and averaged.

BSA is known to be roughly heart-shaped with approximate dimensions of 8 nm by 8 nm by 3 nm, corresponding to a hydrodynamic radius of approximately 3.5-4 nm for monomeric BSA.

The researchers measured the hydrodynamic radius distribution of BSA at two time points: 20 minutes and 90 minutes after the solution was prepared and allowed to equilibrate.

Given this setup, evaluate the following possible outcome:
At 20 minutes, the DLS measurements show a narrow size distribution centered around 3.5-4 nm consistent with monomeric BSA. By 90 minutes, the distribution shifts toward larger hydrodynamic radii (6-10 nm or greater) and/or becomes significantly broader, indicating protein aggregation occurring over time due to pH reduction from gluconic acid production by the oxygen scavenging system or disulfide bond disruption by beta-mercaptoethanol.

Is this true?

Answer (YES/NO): NO